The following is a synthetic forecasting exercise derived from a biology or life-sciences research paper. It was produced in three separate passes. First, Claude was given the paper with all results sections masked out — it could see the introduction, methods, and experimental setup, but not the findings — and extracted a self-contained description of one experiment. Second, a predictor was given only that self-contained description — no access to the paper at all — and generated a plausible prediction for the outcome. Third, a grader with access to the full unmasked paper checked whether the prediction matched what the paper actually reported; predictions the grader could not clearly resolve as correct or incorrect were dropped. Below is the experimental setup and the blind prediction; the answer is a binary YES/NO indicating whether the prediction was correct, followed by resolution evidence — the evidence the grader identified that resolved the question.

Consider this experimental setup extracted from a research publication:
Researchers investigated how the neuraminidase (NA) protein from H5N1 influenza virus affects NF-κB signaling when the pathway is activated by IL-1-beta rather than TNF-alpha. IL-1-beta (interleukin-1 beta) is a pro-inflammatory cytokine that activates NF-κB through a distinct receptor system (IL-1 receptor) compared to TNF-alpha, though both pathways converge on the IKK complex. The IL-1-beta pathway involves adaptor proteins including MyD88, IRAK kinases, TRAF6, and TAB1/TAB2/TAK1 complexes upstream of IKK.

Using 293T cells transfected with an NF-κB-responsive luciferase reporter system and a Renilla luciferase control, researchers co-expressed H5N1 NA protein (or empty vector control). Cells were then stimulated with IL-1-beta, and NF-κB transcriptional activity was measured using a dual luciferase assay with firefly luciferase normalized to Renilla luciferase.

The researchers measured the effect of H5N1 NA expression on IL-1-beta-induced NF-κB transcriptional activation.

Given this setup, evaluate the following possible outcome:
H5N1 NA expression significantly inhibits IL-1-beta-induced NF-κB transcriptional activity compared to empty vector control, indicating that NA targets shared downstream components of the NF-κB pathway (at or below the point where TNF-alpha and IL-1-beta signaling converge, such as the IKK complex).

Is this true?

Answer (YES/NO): NO